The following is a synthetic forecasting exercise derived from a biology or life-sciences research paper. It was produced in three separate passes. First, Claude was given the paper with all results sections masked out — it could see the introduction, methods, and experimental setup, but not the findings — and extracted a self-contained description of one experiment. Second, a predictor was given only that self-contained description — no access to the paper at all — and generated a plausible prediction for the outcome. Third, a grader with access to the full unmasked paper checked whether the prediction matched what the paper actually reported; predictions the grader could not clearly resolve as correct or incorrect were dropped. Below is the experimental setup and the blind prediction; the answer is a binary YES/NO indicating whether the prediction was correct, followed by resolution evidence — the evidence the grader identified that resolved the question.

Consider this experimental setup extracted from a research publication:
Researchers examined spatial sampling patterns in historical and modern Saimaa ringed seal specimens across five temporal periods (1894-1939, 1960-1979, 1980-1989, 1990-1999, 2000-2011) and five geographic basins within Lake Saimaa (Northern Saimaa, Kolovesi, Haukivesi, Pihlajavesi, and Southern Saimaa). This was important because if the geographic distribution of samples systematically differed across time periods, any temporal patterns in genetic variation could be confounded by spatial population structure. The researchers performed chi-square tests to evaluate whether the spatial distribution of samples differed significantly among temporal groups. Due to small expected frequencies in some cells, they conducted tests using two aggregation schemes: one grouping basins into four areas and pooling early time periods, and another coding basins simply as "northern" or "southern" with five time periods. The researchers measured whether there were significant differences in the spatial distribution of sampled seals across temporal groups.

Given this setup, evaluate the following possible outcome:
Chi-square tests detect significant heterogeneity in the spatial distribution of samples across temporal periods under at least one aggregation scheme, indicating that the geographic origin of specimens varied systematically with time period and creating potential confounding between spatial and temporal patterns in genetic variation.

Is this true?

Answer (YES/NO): YES